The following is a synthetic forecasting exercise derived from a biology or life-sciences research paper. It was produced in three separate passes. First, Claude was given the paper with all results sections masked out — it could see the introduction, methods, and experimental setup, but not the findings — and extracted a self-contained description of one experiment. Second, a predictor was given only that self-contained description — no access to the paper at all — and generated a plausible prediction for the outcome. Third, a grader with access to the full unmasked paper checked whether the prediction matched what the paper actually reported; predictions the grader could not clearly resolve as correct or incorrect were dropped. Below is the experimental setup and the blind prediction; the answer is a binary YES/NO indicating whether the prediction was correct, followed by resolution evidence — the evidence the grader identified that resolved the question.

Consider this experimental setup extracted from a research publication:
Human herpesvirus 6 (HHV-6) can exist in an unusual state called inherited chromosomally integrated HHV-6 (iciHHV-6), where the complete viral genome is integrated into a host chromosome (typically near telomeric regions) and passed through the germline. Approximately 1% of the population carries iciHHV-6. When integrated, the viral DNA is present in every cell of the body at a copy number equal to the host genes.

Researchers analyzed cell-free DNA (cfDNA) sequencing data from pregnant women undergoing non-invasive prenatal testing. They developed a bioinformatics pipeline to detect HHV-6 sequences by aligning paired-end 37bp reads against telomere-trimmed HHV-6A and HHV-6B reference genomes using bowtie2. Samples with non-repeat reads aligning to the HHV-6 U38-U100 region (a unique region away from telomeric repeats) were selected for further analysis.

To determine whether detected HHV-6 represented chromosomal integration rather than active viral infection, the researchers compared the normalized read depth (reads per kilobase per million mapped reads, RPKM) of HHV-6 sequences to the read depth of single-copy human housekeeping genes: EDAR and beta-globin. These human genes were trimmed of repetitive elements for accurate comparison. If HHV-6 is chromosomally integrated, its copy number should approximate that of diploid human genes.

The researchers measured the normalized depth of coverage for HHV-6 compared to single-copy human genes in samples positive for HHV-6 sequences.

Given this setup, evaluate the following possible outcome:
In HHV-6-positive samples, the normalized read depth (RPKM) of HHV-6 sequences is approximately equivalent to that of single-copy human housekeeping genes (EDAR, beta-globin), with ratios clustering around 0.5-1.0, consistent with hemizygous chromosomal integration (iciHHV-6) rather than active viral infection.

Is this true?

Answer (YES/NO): NO